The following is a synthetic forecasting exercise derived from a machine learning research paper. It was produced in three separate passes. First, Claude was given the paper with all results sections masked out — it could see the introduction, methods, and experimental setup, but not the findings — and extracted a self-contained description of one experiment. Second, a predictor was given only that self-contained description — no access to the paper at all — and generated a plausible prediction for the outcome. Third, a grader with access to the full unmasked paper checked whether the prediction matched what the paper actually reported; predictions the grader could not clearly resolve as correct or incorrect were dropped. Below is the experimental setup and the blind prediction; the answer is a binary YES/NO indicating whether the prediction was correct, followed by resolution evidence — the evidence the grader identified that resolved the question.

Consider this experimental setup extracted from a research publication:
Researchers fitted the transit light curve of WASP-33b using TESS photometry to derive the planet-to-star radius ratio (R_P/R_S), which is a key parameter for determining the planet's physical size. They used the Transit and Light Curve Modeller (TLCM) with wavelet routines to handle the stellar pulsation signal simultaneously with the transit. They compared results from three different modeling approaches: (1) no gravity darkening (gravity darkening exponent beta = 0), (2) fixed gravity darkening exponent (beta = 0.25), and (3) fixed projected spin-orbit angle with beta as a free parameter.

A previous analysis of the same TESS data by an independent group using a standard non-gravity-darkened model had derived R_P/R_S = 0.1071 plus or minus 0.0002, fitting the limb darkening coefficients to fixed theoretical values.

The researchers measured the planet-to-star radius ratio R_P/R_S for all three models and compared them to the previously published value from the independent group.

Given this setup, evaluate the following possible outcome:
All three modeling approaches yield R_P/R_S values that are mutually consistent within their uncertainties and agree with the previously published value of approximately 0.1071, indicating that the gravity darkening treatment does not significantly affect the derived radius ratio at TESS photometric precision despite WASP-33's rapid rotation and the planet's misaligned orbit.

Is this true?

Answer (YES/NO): NO